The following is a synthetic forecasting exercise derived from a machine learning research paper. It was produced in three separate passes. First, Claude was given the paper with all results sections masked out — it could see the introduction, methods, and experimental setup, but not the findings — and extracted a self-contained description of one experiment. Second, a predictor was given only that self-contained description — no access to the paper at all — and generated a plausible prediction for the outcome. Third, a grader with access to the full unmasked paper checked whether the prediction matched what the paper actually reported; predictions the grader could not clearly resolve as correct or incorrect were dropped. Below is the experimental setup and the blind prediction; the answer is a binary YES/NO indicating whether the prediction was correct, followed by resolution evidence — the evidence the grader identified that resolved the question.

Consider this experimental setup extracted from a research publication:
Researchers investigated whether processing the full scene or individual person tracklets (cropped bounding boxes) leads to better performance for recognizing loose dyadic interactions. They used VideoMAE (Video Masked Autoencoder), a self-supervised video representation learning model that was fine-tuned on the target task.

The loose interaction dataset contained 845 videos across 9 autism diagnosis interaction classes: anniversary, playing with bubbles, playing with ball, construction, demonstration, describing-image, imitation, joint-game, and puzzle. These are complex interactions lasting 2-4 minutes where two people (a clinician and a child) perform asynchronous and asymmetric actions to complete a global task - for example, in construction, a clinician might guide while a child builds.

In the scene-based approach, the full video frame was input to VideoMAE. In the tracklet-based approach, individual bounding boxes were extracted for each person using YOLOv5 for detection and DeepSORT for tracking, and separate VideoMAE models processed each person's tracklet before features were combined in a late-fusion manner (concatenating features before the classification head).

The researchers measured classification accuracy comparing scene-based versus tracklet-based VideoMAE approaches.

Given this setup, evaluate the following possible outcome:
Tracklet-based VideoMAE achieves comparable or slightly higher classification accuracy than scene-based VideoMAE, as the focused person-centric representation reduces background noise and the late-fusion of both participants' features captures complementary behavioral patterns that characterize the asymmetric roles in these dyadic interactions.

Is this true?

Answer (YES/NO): YES